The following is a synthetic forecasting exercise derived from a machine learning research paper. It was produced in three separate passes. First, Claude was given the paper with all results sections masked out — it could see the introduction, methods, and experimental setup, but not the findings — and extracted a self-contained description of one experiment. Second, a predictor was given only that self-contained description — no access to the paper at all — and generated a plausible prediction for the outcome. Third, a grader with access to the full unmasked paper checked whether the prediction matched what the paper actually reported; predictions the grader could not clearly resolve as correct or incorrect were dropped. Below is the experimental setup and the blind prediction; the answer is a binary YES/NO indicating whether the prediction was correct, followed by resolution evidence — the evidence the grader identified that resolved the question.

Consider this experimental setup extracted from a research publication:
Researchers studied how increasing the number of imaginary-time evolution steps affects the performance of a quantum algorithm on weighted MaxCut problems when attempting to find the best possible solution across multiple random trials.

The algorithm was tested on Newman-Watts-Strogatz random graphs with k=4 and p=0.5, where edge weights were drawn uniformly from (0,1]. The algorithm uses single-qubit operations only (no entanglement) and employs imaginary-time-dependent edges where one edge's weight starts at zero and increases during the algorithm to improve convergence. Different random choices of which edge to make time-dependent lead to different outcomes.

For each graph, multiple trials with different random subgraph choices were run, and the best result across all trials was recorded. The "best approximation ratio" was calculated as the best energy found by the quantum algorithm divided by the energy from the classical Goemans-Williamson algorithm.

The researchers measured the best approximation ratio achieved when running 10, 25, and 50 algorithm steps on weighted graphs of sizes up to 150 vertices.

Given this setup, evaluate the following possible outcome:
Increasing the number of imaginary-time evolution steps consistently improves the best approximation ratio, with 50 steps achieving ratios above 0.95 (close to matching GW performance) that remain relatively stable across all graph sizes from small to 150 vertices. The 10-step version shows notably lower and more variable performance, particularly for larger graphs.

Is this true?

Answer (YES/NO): NO